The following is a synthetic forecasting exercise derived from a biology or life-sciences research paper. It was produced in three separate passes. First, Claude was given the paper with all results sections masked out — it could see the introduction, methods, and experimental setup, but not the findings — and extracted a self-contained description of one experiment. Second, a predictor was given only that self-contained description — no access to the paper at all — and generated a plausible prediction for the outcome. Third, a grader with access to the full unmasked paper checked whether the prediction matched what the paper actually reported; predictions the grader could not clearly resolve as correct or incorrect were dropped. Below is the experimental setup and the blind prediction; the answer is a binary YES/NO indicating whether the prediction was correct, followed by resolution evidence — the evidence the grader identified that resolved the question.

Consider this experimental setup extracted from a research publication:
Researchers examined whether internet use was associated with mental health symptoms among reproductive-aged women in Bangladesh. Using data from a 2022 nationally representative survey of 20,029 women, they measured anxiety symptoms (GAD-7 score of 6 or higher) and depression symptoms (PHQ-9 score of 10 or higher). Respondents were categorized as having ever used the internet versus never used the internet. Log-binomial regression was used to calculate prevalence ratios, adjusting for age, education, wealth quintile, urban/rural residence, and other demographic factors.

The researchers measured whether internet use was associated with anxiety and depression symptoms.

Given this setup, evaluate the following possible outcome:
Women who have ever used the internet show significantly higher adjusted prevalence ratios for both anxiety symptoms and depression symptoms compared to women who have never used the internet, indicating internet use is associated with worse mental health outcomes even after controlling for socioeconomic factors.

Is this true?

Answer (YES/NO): NO